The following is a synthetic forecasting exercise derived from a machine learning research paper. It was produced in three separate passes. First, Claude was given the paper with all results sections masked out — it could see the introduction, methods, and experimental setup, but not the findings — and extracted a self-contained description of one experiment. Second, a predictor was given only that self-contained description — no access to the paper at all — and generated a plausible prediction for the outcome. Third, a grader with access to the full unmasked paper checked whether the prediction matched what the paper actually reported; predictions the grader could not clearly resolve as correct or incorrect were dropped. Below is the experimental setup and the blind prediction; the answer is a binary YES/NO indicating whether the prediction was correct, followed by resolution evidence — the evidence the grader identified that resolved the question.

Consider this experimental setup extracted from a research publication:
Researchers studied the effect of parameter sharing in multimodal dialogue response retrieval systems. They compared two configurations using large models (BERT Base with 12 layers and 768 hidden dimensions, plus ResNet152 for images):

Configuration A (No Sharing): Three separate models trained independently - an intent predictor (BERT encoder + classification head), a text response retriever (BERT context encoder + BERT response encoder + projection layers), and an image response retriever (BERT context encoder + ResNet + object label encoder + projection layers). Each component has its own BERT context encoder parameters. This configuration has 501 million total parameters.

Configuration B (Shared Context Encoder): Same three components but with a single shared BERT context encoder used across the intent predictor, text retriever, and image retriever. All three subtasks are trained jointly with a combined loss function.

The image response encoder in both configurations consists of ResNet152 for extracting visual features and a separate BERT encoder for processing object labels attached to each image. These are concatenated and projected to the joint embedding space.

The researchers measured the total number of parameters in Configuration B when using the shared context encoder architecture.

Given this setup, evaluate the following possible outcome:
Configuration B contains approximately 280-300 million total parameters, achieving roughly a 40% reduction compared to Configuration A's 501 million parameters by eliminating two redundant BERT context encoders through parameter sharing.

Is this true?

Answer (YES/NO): YES